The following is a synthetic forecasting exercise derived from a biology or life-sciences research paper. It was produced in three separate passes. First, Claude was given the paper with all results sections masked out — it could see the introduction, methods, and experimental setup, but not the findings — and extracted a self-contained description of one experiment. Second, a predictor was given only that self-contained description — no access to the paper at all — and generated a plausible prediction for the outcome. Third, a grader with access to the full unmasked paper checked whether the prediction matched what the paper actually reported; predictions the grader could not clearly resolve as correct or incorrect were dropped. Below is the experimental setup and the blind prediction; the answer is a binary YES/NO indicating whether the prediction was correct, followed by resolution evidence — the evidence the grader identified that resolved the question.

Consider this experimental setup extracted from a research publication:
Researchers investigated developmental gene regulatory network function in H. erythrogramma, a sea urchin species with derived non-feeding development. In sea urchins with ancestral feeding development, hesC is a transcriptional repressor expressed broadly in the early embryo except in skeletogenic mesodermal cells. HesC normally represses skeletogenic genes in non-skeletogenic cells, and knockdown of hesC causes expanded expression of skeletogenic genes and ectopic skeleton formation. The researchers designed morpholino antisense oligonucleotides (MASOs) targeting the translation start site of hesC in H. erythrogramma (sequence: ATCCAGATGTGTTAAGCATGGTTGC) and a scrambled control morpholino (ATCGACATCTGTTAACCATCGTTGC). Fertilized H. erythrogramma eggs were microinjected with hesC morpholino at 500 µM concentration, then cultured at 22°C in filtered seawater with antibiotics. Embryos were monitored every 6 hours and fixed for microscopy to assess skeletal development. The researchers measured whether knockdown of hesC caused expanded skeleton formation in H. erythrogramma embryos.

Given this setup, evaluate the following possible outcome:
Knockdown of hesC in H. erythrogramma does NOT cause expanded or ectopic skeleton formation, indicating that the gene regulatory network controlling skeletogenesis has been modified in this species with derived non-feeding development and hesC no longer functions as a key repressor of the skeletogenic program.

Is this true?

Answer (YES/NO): YES